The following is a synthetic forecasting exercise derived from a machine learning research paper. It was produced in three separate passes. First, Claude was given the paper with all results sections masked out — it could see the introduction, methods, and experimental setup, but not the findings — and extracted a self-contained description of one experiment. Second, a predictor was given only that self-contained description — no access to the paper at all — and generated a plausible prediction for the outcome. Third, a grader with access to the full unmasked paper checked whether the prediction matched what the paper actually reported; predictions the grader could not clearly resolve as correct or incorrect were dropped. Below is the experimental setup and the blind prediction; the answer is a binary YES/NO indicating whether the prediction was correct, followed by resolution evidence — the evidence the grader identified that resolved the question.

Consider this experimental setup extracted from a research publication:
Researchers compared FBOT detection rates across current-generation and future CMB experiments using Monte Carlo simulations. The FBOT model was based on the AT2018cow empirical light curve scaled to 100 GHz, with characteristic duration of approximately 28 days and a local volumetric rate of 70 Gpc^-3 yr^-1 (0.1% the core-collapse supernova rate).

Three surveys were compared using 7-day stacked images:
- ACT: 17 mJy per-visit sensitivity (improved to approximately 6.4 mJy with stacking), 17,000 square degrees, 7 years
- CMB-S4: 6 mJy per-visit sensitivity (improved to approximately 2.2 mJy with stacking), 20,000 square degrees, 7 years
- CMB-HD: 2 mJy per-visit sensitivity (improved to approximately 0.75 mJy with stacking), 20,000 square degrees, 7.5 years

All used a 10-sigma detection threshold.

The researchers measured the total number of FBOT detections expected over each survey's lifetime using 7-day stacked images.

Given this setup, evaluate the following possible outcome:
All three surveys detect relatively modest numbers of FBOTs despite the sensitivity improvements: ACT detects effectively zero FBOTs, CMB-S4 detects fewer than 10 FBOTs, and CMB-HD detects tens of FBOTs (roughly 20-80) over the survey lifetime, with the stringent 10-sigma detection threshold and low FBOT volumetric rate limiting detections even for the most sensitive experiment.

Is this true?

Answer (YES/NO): NO